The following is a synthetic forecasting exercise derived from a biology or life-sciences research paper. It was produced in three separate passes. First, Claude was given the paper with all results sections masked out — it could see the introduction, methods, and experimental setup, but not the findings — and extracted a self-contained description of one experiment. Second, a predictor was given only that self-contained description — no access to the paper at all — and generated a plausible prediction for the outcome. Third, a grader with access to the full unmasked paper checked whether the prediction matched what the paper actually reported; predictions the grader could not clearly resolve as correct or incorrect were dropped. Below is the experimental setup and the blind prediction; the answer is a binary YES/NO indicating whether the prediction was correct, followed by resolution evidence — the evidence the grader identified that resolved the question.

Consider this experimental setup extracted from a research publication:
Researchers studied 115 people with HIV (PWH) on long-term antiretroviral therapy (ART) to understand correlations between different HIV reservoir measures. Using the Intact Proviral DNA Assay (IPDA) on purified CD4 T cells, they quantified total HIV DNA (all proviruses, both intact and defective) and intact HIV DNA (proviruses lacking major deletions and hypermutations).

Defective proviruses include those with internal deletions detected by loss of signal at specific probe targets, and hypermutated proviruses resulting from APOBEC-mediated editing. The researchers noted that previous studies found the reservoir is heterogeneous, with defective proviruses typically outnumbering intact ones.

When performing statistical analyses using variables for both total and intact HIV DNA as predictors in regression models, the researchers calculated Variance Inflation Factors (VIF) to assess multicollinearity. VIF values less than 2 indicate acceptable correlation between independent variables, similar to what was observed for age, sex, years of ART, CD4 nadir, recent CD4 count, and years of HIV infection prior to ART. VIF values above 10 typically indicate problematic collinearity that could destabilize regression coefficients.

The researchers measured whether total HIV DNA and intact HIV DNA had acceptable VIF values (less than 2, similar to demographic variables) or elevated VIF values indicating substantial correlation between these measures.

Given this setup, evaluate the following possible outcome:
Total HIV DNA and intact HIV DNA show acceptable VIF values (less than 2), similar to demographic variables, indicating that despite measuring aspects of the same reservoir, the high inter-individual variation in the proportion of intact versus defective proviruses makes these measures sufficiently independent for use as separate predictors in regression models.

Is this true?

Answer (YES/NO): NO